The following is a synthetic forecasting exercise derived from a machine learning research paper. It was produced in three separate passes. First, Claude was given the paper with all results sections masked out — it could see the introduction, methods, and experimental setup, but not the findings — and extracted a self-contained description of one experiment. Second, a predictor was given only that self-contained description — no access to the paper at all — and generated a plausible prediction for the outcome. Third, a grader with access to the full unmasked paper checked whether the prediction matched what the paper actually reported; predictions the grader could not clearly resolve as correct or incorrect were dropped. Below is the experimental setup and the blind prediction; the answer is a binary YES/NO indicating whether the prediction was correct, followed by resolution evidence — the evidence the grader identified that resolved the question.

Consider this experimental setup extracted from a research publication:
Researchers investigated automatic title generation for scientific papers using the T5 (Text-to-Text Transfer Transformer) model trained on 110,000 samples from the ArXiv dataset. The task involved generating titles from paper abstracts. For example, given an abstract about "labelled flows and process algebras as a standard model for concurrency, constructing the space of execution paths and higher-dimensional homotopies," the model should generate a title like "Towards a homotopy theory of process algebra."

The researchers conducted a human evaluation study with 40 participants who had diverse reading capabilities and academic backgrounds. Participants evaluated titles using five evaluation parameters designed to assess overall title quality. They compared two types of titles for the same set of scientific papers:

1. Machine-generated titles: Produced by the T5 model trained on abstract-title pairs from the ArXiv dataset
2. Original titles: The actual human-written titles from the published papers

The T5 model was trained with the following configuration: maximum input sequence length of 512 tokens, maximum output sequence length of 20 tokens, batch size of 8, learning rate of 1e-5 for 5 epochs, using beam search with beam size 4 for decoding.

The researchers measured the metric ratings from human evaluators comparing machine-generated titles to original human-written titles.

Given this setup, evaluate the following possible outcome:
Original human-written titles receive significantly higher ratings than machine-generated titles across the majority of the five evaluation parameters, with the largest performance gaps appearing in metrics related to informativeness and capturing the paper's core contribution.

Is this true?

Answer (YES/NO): NO